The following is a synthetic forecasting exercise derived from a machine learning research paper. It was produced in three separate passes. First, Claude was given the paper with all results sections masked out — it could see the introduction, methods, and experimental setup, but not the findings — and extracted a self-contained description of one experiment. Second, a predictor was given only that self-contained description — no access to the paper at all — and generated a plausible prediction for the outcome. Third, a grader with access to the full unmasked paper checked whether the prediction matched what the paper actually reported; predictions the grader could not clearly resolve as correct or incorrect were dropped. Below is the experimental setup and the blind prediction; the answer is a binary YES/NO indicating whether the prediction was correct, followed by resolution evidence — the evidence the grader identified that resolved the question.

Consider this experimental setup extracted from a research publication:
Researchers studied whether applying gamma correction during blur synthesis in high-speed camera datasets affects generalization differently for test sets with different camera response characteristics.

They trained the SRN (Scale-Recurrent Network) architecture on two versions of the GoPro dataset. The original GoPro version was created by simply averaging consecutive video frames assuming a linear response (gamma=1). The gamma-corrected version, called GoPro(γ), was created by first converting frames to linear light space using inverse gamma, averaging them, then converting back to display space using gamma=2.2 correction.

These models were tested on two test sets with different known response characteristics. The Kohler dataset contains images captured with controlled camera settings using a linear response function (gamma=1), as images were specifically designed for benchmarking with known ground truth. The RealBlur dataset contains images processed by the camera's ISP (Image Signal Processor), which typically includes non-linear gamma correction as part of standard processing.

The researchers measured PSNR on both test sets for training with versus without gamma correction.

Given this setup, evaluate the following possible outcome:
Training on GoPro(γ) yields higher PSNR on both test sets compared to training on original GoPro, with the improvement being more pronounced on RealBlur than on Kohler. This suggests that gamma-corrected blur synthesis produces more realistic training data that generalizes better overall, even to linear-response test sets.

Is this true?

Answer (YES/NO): NO